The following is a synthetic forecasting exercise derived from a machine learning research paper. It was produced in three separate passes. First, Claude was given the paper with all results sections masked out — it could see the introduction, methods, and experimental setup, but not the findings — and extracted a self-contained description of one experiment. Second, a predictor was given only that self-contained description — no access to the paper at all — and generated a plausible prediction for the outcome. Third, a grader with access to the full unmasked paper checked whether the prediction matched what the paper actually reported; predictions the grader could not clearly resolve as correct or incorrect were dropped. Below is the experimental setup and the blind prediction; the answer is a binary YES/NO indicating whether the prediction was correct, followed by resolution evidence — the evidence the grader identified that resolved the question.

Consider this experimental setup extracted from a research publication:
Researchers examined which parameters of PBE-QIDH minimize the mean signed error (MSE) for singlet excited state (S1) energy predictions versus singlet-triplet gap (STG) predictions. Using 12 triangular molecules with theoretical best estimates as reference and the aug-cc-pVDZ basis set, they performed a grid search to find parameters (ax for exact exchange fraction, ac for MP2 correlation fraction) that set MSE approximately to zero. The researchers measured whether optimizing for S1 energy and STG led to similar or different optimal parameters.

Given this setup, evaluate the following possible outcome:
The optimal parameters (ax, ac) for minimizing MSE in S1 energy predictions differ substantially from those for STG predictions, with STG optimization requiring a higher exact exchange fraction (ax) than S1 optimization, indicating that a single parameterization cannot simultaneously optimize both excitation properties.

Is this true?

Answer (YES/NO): NO